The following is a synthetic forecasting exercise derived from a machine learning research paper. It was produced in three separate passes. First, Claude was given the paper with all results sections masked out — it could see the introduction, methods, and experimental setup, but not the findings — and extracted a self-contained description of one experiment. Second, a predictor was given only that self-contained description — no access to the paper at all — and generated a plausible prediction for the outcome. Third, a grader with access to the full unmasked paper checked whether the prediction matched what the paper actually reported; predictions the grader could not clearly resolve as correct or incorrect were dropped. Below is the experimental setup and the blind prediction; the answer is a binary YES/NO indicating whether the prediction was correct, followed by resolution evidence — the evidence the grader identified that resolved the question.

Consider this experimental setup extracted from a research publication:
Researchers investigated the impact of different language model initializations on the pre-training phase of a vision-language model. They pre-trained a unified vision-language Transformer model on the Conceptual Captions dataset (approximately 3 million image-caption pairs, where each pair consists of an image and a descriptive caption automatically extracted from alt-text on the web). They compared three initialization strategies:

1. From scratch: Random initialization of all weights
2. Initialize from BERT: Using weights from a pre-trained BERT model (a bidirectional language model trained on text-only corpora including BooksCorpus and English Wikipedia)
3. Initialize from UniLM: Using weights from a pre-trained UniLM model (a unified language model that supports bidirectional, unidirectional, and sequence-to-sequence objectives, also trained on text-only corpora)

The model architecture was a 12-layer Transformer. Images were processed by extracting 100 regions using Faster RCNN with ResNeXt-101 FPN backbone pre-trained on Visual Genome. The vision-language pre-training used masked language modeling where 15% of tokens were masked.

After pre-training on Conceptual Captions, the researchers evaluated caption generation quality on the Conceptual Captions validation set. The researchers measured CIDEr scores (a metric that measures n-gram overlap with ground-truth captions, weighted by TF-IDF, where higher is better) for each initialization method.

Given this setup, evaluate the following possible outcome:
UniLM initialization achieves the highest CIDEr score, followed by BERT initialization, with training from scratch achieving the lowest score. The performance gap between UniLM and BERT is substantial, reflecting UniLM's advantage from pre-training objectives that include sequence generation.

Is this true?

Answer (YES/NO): NO